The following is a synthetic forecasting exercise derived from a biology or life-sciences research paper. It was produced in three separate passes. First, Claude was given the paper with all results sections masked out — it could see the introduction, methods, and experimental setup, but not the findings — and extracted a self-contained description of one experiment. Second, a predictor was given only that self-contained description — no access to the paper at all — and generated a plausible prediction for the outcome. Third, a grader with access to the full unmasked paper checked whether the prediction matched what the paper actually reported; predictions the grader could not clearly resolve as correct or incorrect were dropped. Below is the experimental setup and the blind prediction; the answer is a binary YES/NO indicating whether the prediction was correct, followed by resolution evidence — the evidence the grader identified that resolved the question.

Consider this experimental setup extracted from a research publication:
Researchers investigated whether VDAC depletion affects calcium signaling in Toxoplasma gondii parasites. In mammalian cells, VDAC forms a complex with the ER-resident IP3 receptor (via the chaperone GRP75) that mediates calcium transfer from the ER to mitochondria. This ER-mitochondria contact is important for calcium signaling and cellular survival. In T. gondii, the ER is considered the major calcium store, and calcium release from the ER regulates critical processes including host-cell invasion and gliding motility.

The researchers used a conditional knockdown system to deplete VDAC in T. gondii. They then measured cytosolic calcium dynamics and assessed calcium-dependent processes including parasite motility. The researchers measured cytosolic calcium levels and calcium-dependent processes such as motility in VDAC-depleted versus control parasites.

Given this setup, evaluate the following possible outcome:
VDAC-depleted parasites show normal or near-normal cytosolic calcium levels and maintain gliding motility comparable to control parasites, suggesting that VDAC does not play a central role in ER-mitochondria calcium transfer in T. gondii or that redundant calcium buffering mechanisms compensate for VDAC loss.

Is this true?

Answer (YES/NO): YES